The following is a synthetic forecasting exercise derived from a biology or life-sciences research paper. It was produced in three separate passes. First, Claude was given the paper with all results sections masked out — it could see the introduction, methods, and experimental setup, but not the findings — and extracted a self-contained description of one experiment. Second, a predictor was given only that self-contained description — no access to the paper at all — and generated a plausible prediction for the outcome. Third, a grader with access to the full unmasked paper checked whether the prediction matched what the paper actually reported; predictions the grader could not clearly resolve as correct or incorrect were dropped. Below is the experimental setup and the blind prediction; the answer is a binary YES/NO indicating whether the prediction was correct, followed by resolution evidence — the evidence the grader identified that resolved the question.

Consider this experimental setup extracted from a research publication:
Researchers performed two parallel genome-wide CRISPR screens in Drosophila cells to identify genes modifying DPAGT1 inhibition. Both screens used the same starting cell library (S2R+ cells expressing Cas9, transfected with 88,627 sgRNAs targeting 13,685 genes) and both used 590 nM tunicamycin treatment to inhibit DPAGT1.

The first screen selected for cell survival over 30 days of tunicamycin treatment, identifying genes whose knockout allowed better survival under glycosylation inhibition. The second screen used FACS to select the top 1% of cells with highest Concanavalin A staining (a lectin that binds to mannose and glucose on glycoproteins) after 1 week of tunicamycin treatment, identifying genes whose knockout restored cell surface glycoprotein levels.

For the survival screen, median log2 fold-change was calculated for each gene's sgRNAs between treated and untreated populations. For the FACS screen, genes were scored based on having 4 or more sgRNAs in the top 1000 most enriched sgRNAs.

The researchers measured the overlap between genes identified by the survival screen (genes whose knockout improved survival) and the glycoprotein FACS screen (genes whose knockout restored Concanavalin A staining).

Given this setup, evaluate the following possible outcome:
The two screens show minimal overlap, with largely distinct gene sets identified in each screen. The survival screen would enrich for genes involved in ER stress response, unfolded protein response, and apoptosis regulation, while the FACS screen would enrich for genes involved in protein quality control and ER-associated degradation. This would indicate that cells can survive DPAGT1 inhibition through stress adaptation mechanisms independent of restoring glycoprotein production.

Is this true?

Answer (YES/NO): NO